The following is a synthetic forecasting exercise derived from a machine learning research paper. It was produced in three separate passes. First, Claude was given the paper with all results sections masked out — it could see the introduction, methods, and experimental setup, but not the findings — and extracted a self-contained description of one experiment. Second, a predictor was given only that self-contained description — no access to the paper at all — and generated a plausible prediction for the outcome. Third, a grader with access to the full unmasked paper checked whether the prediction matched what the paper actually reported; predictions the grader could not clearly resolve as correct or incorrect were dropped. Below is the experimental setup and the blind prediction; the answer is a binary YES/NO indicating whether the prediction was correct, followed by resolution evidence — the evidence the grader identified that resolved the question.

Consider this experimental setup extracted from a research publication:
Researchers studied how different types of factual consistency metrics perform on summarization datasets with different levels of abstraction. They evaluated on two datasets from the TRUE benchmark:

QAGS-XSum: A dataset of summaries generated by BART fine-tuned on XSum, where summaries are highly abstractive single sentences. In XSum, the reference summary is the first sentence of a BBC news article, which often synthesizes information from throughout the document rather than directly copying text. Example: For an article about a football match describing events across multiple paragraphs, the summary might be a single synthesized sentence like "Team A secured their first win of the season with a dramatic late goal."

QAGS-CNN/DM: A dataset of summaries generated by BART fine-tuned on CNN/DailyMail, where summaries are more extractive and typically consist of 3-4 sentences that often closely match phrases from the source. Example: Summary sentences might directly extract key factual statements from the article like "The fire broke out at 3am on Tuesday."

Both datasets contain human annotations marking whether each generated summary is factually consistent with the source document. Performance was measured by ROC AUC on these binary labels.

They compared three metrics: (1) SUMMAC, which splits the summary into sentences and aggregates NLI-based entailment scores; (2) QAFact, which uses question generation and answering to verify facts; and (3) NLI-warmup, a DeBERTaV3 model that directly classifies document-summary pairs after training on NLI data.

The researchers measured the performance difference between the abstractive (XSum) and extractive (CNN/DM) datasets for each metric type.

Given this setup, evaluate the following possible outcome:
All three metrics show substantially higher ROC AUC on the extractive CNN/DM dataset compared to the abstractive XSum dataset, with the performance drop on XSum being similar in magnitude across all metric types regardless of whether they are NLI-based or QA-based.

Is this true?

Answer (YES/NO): NO